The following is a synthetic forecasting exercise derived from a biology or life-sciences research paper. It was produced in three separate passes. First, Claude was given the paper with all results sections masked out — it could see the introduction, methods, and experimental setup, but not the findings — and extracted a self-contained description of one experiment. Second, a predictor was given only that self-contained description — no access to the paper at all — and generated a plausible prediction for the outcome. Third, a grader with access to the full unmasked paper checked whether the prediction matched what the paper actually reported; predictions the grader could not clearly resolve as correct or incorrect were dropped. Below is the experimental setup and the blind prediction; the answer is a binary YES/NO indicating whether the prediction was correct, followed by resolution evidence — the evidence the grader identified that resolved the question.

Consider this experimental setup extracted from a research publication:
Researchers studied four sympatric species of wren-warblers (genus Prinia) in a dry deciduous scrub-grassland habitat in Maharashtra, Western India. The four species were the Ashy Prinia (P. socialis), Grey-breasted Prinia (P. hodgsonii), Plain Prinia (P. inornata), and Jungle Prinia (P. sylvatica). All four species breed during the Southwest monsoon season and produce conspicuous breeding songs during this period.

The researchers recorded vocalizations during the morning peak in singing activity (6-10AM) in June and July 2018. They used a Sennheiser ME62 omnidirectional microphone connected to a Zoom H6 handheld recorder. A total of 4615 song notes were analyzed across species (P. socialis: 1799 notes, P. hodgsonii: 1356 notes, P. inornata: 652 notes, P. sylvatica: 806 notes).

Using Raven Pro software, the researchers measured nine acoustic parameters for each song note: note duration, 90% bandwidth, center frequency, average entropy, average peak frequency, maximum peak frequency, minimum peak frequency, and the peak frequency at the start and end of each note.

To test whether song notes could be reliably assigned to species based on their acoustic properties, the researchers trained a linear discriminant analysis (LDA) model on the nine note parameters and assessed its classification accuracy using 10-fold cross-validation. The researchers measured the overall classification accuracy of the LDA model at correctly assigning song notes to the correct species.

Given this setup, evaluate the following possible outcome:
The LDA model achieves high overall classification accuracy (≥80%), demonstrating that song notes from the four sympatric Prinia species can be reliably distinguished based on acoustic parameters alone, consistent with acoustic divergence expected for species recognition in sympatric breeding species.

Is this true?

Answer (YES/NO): YES